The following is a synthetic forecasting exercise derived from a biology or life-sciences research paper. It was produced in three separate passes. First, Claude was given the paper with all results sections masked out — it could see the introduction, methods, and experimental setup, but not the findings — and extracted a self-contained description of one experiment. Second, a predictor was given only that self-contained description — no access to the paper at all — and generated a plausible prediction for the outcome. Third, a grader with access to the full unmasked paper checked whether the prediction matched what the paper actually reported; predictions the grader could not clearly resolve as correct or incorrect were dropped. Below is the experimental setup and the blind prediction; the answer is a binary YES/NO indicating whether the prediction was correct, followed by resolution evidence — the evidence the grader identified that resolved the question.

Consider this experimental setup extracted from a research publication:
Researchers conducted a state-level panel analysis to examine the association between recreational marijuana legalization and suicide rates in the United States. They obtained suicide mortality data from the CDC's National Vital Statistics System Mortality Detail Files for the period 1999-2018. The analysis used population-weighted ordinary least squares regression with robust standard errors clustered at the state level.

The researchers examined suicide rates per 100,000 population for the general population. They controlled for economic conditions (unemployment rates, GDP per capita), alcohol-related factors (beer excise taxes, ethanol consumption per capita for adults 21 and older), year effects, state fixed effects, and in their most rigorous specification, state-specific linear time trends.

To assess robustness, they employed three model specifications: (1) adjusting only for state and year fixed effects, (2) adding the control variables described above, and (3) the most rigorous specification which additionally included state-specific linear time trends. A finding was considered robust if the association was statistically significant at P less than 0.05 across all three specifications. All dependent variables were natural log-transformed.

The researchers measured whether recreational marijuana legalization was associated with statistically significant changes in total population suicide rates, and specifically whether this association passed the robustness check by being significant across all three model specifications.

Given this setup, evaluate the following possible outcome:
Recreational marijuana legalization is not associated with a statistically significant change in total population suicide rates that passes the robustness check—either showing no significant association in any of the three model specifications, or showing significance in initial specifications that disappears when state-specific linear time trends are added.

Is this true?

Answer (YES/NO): NO